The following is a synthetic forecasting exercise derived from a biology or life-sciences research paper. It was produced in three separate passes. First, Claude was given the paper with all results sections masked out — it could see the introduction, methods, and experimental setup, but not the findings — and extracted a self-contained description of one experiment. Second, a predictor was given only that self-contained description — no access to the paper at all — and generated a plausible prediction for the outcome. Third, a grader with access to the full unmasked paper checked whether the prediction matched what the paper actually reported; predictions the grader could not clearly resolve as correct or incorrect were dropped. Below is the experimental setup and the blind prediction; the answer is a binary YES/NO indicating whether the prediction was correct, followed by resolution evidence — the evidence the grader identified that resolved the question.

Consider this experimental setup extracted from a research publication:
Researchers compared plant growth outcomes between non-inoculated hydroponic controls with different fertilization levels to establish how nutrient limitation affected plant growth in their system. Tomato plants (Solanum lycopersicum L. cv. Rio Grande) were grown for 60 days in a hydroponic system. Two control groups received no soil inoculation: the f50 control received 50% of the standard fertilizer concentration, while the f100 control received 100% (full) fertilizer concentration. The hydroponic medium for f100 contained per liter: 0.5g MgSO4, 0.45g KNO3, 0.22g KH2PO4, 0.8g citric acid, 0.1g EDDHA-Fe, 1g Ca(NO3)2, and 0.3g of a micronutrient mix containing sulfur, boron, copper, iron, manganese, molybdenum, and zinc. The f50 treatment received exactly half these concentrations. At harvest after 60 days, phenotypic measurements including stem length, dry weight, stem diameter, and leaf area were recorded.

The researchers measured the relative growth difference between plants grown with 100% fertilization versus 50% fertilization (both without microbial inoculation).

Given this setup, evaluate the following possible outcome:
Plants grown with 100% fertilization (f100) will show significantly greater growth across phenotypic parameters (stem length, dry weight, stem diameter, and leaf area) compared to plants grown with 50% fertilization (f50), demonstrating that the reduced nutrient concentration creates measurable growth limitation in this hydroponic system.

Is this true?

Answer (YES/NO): YES